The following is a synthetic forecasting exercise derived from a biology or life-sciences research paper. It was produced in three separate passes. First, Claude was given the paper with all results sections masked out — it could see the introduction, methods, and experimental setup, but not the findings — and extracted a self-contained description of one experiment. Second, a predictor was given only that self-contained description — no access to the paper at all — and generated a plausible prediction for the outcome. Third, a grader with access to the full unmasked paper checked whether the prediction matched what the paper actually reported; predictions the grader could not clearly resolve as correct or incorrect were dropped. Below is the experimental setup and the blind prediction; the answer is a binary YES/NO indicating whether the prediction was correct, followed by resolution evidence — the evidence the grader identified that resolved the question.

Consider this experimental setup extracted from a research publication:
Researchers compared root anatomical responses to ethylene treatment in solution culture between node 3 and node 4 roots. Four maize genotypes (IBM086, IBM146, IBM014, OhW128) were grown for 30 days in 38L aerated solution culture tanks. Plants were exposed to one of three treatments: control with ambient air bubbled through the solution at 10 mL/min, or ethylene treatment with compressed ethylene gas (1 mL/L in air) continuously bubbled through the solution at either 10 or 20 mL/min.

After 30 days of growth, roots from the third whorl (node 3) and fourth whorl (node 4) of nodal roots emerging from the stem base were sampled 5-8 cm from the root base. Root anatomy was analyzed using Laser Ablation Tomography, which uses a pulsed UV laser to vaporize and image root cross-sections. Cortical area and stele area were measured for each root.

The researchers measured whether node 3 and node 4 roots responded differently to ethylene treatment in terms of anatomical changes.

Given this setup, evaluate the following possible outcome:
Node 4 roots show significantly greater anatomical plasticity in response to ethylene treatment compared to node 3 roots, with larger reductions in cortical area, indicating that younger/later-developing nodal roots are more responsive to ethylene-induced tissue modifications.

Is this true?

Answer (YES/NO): NO